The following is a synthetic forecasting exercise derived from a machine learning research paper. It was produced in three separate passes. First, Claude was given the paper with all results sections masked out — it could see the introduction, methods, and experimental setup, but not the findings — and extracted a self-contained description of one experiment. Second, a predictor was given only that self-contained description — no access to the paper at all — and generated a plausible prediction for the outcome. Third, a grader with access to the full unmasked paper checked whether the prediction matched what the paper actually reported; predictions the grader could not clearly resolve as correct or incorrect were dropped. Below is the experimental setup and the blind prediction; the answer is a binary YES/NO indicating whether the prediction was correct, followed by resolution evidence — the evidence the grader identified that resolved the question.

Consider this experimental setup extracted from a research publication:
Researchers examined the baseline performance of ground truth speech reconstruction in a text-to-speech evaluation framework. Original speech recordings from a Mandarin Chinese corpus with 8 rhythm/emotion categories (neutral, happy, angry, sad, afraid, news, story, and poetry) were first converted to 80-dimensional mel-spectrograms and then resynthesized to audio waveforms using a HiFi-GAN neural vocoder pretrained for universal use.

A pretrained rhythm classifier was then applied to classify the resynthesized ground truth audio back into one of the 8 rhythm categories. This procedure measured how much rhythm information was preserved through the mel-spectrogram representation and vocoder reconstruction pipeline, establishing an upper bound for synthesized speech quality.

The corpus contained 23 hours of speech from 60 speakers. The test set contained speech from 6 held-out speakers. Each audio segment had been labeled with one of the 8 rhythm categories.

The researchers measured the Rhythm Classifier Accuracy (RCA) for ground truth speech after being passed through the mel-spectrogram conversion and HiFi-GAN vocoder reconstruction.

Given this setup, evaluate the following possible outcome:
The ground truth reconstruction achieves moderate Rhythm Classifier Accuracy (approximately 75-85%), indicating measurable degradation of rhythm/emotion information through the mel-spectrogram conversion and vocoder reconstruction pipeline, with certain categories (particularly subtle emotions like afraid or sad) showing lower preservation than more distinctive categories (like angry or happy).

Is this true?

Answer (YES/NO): NO